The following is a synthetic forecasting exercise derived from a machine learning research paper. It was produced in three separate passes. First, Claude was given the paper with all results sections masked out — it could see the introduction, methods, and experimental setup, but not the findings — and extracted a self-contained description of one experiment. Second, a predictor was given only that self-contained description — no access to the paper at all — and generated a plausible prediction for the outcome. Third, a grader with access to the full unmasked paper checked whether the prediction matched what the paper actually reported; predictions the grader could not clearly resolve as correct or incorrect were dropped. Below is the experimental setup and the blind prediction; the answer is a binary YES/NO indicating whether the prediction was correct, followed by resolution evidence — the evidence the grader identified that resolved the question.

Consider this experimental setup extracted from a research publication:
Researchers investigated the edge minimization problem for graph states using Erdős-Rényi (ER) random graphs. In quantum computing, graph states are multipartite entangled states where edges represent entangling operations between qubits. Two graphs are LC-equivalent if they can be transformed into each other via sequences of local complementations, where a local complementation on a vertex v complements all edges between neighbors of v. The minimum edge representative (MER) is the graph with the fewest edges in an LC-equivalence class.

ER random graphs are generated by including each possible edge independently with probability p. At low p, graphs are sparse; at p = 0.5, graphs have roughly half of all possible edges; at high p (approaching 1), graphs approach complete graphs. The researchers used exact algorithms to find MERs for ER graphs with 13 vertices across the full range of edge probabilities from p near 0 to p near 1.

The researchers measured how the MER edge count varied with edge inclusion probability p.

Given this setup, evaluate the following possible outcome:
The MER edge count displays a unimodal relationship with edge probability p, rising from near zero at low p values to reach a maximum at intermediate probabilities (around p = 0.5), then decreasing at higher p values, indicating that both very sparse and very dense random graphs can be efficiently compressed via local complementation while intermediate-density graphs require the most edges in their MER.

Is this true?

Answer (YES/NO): YES